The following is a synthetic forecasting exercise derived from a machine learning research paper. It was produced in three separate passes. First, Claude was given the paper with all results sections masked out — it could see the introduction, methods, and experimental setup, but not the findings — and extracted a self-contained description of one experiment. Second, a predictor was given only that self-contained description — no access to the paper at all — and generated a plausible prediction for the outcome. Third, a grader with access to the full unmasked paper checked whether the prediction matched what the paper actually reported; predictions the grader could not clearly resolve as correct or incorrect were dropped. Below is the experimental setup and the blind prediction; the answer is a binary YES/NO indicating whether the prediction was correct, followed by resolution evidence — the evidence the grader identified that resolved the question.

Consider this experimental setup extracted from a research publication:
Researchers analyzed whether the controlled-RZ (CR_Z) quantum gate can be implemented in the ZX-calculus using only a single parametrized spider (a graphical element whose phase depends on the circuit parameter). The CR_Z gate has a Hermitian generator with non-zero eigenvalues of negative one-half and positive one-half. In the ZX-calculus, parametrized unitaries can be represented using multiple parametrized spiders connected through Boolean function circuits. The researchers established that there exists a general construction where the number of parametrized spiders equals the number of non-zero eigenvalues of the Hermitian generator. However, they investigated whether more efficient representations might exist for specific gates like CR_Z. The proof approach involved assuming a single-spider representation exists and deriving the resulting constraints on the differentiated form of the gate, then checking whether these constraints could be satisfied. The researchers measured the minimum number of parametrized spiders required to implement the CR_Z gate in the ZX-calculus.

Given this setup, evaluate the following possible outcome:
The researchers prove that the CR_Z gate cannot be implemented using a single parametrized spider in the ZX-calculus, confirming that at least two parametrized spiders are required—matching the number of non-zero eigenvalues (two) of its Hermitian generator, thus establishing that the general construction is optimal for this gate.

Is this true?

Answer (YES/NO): YES